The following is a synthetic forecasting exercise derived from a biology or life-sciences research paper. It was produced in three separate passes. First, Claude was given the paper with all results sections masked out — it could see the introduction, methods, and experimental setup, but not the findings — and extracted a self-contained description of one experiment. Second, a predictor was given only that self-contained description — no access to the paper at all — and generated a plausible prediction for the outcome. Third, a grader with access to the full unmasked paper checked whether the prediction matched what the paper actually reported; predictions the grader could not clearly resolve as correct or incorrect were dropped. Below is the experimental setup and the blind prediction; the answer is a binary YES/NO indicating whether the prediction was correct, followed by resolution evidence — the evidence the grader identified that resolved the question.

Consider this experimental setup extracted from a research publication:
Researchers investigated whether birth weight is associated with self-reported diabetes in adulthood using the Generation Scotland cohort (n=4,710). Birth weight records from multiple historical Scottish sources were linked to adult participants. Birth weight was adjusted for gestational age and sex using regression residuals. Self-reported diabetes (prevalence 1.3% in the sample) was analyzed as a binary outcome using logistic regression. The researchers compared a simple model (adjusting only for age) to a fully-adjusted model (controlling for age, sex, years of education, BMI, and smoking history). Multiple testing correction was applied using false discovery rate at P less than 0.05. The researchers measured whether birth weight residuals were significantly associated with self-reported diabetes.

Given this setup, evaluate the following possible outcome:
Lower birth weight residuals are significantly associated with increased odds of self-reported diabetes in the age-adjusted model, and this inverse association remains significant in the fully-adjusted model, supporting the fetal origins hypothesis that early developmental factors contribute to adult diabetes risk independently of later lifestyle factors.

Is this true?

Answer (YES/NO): NO